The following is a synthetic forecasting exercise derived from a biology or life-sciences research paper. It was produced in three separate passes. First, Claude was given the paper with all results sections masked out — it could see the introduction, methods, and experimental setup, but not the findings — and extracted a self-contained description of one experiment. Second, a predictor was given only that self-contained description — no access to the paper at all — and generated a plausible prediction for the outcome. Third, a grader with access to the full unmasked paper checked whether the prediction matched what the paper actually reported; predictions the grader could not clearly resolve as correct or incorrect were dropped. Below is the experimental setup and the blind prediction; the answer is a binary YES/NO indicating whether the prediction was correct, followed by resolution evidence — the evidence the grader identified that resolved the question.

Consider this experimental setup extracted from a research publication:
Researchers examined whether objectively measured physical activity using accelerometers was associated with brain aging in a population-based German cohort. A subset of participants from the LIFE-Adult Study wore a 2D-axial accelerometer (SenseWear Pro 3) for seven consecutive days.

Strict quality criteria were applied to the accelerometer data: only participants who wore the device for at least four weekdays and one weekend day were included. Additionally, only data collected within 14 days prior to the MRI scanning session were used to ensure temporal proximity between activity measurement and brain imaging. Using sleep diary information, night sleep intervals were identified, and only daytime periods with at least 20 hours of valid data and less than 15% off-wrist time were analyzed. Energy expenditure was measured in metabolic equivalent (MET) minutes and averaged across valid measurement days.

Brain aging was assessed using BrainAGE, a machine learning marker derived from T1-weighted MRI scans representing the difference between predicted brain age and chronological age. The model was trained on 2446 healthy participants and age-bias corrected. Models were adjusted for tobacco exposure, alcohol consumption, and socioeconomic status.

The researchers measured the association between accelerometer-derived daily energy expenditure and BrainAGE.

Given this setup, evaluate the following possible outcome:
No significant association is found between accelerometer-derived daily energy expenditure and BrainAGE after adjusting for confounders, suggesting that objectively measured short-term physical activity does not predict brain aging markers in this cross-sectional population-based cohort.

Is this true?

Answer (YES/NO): YES